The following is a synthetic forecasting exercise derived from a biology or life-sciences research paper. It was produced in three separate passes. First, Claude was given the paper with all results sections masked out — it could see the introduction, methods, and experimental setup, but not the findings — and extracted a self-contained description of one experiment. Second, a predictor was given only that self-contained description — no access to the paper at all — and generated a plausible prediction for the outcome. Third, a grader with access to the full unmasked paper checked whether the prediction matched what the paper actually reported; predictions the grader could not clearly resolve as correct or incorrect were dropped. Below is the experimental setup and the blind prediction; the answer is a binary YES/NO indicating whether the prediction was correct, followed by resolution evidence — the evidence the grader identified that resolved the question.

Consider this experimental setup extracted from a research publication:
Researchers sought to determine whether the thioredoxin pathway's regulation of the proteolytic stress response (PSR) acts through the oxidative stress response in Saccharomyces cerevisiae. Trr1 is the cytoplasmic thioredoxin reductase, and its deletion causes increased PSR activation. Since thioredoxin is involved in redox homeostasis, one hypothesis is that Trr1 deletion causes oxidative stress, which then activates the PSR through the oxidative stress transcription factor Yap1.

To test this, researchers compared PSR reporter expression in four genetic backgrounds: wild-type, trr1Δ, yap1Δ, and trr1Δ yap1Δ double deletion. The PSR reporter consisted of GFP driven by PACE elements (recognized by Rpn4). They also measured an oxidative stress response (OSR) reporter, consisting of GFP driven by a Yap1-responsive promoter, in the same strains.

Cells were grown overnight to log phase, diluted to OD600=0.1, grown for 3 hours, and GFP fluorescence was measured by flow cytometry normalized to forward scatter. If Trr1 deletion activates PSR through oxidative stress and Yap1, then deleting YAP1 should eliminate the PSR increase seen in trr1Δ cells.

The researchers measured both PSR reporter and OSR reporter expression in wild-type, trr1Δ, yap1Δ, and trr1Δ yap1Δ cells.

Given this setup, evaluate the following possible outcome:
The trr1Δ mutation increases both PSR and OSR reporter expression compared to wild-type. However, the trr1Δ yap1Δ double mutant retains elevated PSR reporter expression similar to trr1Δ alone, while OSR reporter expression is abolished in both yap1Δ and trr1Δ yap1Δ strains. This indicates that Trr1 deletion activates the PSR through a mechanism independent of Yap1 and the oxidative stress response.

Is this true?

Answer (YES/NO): YES